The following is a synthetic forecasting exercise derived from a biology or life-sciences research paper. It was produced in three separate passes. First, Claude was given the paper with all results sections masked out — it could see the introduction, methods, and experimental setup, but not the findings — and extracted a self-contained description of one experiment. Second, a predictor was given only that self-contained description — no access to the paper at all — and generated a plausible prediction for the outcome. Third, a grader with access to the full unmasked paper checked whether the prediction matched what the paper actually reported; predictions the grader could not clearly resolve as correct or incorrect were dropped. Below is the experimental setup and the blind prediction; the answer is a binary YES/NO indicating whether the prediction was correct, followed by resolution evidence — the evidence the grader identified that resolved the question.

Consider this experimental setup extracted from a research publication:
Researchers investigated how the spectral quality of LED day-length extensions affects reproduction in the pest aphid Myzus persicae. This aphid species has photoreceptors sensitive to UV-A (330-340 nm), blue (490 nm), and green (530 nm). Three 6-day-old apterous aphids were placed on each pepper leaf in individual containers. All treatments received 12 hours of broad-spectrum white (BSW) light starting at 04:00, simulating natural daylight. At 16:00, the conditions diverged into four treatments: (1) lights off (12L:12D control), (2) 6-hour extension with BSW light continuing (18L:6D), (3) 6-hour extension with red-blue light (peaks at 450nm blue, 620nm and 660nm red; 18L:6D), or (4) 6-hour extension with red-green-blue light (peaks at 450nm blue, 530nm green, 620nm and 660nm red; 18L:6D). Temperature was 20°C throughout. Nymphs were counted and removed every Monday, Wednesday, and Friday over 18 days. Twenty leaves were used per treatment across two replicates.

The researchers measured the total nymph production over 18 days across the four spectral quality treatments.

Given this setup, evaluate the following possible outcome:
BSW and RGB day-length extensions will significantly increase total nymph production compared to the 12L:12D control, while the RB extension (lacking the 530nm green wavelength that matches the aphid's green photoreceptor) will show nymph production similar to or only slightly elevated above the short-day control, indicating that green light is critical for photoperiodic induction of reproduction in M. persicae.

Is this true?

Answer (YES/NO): NO